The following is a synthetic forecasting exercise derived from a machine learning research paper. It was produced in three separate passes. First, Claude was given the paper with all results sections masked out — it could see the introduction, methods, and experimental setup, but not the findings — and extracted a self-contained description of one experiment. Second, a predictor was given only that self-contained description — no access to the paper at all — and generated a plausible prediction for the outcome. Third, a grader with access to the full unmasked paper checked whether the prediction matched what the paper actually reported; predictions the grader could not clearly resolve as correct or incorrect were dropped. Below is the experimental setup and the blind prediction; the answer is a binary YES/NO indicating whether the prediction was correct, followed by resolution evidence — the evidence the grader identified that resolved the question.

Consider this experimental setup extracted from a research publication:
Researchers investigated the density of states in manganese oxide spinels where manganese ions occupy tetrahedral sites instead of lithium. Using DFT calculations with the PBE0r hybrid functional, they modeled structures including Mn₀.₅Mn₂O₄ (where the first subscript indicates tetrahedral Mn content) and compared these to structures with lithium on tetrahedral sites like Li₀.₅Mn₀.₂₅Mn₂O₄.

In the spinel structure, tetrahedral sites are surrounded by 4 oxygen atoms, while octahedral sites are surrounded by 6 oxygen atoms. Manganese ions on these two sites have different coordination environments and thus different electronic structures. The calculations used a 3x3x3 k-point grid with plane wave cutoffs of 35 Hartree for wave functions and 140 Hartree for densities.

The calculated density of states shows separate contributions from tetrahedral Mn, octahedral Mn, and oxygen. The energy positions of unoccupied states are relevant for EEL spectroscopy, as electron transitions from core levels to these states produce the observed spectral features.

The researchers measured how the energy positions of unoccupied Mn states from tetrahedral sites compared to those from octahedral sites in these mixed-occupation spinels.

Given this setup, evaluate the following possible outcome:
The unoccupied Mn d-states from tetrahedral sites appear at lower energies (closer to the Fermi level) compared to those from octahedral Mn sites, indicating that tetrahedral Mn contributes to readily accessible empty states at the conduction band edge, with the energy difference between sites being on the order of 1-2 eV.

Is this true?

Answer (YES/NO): NO